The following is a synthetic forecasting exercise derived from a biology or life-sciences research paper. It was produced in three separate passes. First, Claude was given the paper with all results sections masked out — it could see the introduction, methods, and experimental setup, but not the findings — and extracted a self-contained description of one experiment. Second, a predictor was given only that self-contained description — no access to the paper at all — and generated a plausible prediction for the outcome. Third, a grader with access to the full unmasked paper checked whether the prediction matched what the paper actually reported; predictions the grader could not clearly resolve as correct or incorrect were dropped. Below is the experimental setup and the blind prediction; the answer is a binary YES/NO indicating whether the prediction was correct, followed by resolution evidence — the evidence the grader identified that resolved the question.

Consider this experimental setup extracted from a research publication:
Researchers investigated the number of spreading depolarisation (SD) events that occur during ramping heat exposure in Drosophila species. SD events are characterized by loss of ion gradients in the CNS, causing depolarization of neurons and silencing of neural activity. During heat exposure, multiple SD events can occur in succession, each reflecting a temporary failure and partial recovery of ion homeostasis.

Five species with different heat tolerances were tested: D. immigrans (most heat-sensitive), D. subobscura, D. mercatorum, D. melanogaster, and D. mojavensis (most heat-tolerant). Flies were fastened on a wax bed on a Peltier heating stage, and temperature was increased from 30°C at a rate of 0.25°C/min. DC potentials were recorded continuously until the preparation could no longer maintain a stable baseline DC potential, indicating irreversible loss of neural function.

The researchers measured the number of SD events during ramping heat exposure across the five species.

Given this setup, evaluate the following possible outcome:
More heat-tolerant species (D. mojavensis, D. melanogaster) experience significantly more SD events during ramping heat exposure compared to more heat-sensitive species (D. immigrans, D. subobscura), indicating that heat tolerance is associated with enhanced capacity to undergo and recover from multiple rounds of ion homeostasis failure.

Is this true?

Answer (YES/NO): NO